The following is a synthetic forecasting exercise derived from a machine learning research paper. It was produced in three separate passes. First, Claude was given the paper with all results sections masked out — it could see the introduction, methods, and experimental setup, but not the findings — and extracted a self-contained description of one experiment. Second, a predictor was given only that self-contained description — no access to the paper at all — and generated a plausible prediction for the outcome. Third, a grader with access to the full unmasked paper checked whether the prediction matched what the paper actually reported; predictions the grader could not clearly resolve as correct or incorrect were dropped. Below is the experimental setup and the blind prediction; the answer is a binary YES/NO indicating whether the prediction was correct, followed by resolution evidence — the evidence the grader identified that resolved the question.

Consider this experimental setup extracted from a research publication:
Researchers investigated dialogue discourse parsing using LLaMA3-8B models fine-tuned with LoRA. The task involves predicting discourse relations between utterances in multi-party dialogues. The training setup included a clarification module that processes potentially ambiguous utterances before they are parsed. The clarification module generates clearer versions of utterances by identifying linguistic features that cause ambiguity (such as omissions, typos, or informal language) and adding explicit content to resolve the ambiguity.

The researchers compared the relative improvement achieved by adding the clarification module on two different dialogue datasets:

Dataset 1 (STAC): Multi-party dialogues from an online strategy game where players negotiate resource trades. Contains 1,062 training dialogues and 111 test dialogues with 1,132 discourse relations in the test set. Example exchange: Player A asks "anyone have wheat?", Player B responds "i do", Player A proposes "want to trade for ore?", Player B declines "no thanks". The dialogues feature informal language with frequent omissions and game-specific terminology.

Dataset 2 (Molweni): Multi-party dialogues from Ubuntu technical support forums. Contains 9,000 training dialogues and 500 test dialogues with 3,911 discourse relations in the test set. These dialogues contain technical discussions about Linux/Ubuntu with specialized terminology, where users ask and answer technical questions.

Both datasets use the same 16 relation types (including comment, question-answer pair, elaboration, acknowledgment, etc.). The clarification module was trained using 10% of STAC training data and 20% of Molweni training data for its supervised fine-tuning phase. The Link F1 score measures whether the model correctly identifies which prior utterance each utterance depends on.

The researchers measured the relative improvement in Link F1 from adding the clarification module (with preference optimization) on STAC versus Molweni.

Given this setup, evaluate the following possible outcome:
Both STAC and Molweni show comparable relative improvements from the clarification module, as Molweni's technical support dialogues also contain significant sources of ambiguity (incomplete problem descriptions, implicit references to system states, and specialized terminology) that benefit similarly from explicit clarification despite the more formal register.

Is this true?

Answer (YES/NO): NO